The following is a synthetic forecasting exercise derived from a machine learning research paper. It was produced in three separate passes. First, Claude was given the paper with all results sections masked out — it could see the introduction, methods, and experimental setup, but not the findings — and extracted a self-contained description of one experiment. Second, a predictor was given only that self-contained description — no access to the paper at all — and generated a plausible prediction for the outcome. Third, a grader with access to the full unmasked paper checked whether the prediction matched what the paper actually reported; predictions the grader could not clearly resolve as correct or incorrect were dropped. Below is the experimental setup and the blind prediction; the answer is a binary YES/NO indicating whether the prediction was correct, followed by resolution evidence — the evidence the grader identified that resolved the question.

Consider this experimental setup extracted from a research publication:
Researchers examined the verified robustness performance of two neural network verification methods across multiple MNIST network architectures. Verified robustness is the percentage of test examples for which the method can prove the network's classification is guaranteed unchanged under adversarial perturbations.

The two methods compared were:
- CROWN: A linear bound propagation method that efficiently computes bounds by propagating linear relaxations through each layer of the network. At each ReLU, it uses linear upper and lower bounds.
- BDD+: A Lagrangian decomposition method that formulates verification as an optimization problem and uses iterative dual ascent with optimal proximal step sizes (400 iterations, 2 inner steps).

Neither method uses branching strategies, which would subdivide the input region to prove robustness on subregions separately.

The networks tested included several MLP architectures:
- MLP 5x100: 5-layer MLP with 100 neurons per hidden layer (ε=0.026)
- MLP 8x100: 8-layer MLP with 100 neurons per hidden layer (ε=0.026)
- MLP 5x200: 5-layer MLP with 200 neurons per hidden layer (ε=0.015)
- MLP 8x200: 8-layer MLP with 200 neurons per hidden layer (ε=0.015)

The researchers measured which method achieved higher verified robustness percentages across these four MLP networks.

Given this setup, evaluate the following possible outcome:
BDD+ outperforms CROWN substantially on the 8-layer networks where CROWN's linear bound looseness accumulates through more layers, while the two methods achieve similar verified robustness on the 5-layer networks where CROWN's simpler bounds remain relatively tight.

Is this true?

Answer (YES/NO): NO